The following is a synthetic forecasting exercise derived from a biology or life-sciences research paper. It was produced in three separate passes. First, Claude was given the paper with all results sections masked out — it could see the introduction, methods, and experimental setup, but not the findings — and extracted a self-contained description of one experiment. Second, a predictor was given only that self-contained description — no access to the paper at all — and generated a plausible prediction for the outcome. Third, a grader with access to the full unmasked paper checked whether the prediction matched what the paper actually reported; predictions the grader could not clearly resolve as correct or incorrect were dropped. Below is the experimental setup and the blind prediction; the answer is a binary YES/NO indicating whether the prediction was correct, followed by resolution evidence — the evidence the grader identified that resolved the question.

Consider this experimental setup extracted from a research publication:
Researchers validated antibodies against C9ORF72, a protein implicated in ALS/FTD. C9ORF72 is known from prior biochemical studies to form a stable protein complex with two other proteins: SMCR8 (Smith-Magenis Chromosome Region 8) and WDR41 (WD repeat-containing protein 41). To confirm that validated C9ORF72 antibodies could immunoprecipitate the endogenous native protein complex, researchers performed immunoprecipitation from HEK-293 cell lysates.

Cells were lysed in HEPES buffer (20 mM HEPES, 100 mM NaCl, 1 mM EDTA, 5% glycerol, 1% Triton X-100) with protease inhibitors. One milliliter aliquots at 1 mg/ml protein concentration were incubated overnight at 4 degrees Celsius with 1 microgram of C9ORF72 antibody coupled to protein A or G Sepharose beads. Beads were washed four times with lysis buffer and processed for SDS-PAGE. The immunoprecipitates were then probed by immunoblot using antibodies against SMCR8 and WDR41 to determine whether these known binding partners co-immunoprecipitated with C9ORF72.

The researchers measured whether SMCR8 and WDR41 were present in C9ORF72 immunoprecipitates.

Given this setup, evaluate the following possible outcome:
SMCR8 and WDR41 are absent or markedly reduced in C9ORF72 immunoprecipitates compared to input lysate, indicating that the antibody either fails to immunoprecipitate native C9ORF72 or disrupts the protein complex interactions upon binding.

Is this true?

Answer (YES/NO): NO